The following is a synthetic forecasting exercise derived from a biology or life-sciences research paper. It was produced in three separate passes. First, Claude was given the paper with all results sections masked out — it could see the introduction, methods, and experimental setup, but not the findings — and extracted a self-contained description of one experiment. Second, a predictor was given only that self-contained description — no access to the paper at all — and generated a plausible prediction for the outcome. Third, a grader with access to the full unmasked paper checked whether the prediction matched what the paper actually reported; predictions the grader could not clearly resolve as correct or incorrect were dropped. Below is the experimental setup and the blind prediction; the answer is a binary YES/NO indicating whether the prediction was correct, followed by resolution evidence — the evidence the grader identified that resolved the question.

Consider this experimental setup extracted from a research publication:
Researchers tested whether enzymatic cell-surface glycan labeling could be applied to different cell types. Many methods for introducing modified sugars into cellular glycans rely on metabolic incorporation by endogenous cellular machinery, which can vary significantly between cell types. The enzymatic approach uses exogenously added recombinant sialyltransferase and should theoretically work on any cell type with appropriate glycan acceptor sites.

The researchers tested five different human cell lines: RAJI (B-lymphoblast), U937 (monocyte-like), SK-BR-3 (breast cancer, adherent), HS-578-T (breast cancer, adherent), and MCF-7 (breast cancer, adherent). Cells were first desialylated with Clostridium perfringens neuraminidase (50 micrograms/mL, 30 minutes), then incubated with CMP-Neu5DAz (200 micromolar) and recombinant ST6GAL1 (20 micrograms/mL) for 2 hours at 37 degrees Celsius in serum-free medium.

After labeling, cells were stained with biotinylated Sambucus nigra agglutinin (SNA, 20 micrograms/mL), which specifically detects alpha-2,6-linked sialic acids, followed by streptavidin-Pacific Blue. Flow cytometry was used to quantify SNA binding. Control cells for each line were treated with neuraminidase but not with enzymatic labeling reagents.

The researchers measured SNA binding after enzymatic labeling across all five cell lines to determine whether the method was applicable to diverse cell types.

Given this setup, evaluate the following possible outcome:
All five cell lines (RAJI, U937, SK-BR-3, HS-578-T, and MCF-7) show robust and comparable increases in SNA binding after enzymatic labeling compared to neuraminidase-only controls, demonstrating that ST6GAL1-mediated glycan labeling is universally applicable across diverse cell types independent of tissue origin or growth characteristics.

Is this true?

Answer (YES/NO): NO